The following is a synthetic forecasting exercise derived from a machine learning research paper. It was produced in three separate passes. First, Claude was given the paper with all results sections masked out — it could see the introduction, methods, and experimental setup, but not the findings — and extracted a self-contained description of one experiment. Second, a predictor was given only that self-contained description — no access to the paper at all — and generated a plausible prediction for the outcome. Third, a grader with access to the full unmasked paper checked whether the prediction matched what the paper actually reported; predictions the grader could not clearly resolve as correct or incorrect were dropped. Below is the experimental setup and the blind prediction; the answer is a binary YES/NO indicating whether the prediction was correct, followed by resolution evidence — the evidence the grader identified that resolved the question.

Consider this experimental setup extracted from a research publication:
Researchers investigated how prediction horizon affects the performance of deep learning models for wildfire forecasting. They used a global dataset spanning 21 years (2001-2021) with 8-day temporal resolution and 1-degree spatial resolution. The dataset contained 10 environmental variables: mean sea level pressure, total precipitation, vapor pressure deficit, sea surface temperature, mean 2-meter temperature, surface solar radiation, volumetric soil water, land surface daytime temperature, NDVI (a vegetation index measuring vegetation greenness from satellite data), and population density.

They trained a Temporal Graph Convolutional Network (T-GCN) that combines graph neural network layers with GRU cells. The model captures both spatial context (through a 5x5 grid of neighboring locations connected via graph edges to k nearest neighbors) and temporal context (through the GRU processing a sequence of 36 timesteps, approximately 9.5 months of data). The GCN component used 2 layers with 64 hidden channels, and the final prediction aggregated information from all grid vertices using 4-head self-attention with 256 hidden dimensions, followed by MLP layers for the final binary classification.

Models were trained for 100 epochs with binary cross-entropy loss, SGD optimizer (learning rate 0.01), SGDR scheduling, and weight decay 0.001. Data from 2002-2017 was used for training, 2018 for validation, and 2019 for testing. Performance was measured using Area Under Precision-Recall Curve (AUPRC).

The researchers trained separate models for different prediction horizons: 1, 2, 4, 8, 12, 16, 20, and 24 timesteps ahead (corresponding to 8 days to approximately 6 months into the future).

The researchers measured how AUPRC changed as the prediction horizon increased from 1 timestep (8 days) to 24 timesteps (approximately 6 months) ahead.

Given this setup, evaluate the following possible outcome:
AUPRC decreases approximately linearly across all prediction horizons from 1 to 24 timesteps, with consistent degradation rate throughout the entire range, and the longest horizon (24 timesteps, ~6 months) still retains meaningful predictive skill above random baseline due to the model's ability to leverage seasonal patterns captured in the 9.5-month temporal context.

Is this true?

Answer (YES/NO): NO